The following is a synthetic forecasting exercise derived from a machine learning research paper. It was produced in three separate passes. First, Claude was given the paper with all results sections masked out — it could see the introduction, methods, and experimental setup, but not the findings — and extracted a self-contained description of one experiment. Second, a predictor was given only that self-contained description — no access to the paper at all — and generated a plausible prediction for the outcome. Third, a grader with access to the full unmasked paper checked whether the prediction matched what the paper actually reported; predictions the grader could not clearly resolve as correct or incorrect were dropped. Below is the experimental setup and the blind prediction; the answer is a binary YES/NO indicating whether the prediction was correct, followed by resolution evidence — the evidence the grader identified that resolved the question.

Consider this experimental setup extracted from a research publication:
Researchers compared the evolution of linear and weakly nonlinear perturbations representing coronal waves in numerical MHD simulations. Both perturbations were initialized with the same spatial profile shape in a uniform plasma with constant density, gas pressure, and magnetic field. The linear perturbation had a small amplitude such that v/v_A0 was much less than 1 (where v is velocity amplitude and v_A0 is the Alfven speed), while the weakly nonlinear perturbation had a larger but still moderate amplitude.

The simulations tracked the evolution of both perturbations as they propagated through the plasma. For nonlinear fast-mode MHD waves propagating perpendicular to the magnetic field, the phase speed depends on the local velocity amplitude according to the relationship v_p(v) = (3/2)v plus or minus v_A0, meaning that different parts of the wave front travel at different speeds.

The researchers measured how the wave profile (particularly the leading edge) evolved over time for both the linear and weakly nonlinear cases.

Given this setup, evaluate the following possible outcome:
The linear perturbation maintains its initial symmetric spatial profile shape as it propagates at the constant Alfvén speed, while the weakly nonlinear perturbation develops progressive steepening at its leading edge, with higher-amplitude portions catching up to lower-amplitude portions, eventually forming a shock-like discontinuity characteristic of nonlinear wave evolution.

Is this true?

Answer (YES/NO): YES